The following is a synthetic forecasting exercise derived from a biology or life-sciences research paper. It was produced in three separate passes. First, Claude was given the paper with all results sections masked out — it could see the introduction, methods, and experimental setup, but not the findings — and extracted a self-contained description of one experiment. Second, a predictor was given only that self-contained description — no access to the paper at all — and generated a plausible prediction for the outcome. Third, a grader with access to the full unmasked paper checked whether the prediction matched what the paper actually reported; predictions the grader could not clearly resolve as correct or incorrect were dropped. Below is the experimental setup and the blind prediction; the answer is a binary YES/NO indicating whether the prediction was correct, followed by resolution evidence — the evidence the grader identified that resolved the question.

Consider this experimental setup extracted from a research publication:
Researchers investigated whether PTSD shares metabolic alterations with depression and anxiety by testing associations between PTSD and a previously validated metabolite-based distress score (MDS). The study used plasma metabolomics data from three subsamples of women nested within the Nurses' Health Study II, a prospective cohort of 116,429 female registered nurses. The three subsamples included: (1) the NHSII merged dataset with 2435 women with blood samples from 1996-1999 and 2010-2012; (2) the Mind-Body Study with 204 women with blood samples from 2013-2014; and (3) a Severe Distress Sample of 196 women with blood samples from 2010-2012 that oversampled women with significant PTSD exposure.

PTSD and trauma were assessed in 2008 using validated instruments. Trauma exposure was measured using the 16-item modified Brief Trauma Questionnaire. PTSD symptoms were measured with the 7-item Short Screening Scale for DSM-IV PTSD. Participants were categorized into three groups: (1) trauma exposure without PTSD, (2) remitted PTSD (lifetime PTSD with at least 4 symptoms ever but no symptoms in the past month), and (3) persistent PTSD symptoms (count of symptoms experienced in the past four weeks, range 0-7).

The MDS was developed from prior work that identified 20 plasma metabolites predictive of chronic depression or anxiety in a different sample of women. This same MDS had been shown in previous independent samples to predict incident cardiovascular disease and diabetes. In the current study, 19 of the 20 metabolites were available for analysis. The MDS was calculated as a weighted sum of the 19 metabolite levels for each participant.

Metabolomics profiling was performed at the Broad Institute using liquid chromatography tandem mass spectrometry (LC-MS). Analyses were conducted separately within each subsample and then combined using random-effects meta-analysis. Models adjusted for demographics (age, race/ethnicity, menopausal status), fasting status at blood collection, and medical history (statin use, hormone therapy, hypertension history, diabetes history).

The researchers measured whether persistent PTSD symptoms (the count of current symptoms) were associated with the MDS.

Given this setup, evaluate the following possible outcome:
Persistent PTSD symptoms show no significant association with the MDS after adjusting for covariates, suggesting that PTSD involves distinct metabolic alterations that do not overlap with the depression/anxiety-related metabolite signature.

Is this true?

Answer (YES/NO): NO